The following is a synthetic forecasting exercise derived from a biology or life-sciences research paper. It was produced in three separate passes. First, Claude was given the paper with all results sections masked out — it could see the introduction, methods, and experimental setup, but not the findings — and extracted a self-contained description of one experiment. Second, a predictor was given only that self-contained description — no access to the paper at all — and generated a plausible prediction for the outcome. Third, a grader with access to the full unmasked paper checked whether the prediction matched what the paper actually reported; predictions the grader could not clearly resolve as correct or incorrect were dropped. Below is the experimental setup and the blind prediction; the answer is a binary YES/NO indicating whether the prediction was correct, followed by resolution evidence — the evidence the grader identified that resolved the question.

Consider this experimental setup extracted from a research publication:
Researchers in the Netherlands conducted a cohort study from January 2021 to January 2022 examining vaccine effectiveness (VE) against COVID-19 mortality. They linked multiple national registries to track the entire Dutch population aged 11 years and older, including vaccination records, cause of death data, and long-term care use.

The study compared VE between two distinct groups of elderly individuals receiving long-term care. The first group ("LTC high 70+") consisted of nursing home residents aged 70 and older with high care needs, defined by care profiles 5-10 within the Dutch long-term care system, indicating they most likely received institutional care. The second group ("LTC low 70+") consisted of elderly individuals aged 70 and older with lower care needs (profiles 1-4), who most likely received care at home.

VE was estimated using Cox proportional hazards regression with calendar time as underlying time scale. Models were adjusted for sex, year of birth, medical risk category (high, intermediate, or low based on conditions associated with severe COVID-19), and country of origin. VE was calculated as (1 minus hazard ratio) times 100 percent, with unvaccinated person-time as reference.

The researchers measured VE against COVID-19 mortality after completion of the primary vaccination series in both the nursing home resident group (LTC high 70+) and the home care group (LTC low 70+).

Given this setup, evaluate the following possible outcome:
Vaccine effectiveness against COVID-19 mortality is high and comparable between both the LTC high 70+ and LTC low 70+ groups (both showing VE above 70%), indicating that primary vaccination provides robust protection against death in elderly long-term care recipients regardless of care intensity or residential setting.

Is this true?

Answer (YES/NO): NO